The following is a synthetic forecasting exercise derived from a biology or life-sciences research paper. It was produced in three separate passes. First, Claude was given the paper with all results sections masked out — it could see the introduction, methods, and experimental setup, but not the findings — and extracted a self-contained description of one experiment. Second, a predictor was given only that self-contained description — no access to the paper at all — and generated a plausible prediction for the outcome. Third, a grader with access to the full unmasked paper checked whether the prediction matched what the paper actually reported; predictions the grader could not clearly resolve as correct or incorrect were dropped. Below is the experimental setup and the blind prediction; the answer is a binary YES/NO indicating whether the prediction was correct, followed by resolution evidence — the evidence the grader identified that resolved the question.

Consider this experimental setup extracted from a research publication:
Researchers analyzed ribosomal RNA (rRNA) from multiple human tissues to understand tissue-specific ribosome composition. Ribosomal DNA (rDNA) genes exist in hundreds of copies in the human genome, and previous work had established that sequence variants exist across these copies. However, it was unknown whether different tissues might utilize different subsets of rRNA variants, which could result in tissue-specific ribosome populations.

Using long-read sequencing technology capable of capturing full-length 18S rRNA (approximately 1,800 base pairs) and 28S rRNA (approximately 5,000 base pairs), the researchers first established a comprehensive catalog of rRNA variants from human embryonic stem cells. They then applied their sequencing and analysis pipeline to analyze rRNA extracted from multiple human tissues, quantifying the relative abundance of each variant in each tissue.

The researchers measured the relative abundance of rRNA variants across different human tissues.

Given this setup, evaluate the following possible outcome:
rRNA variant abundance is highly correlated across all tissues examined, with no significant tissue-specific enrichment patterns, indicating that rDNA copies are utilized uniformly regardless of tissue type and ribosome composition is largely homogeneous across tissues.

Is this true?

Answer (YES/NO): NO